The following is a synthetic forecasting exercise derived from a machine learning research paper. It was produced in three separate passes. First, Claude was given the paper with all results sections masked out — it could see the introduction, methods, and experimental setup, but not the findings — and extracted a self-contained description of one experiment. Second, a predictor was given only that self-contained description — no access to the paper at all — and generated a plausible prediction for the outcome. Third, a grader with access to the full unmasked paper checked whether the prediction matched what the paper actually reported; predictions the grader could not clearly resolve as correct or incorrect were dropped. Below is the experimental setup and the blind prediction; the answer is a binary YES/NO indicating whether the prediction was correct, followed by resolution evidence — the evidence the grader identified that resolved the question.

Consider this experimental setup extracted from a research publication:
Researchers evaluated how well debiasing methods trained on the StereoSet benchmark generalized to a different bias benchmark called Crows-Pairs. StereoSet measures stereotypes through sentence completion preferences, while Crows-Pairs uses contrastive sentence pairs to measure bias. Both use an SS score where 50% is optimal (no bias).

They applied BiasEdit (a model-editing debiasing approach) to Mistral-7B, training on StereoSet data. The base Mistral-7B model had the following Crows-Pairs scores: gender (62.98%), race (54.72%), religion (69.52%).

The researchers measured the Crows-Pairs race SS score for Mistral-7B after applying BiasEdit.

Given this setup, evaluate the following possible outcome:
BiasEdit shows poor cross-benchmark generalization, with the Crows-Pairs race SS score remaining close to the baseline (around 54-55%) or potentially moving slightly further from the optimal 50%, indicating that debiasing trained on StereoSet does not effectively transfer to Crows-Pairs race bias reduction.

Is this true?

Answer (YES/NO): NO